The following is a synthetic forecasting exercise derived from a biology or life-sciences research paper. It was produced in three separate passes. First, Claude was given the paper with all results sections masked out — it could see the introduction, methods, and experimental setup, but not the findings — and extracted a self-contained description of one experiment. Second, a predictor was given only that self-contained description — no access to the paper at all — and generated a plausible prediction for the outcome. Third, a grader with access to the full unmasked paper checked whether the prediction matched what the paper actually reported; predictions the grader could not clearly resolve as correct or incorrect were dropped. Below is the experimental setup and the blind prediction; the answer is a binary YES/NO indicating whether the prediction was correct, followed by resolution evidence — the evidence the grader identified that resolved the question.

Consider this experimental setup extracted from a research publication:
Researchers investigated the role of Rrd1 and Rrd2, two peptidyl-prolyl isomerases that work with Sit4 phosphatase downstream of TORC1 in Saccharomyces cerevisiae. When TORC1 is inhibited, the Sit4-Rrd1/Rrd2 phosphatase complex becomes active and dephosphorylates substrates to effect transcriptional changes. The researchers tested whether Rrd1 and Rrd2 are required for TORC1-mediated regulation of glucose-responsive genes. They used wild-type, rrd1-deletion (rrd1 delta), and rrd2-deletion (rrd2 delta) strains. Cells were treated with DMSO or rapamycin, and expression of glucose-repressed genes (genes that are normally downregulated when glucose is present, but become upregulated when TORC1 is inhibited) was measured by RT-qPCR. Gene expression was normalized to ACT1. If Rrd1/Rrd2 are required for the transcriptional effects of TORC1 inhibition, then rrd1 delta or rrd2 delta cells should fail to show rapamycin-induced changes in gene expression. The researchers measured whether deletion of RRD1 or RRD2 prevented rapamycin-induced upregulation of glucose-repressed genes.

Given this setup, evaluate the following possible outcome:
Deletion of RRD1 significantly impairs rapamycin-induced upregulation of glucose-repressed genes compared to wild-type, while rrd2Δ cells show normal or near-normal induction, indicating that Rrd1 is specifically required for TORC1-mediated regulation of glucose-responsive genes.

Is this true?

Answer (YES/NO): NO